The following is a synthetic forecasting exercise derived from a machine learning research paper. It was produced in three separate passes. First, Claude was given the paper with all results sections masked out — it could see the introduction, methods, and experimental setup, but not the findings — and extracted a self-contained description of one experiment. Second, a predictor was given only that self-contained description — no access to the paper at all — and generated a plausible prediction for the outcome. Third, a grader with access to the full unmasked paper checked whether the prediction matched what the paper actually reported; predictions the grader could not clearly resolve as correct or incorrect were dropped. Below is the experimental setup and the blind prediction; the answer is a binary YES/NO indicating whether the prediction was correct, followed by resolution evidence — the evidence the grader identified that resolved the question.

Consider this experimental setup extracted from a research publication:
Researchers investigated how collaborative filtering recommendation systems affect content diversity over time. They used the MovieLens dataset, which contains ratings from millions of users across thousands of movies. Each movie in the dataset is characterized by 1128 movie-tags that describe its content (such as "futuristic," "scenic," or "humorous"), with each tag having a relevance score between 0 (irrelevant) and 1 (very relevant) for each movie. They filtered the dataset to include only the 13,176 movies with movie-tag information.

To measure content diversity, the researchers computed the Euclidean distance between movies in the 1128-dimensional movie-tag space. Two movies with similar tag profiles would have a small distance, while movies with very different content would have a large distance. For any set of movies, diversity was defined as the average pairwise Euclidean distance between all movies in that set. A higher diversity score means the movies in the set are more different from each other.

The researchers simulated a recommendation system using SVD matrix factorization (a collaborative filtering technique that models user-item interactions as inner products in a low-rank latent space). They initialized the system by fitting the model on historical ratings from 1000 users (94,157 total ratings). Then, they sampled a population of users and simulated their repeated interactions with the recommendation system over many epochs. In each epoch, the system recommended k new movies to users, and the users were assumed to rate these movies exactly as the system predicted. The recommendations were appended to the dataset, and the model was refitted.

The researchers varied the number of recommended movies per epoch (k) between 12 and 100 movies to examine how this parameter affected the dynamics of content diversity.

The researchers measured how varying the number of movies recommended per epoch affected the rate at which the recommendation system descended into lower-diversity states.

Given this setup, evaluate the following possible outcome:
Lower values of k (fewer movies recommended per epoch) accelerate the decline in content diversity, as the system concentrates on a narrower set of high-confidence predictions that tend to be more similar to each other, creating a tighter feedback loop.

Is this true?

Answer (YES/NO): NO